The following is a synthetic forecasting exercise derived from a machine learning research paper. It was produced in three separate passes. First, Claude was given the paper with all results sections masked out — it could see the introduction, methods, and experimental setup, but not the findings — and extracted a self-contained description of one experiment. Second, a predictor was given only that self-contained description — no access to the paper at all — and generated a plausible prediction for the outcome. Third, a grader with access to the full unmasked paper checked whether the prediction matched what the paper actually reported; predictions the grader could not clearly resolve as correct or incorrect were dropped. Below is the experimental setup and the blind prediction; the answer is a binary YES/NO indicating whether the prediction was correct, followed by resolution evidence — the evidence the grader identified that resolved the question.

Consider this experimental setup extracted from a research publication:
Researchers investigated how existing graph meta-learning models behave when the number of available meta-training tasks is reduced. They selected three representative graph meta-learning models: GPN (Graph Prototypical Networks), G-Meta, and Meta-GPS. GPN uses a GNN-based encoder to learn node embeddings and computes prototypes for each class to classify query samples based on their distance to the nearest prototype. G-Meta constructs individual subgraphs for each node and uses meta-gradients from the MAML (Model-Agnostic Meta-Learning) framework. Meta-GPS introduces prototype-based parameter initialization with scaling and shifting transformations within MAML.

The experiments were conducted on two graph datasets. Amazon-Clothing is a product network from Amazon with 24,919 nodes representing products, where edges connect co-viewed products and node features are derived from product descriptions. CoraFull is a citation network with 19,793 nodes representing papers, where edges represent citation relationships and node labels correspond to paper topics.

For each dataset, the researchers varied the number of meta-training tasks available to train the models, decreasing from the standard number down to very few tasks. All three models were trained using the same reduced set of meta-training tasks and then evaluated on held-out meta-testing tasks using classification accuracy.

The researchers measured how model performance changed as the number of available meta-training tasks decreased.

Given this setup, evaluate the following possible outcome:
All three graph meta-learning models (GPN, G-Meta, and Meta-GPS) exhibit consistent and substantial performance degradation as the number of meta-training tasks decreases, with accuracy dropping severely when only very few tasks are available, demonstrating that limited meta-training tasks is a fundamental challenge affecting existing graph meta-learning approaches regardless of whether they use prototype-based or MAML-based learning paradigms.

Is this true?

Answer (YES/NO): YES